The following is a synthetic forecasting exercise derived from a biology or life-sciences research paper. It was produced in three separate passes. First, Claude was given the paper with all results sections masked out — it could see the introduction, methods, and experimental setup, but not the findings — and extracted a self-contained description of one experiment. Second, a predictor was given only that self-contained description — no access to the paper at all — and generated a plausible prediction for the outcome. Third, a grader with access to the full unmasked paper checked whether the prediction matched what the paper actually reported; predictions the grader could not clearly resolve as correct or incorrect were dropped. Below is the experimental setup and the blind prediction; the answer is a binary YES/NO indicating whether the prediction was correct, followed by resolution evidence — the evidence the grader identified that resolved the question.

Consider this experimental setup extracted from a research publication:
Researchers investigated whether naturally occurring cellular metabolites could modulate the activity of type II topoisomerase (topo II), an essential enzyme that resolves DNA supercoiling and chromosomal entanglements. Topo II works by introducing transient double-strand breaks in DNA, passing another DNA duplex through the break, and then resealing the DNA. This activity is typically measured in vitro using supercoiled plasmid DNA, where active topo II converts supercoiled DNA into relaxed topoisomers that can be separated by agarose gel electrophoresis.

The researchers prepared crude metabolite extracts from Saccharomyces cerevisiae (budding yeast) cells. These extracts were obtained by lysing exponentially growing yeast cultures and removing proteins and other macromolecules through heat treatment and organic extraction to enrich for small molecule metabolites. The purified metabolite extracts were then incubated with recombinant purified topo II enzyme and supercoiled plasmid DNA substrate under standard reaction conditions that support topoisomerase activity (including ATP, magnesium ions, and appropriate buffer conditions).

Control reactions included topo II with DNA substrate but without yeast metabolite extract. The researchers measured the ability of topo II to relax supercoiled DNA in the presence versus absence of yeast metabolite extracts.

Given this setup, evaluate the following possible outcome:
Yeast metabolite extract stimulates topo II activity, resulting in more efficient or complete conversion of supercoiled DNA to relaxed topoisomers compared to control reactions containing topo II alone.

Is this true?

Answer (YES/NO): YES